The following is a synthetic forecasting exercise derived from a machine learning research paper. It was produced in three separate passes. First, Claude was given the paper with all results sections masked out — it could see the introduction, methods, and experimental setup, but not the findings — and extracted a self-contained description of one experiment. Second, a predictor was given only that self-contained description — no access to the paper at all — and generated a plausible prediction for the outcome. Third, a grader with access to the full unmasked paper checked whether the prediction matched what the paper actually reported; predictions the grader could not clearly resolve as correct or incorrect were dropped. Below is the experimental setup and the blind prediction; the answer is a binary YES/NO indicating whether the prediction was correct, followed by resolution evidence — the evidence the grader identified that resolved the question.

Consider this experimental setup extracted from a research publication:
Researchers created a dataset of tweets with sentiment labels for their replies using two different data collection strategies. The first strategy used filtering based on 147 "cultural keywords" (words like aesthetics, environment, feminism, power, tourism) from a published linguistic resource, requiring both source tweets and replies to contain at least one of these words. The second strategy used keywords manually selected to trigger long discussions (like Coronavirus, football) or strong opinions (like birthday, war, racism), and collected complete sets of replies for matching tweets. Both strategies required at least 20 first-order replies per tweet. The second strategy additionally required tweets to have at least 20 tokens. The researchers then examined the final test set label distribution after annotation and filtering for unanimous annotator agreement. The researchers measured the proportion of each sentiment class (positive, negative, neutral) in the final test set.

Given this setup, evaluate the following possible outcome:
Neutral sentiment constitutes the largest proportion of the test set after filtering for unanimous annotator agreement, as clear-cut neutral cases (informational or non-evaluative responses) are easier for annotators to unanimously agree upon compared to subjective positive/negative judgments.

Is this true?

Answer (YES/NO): NO